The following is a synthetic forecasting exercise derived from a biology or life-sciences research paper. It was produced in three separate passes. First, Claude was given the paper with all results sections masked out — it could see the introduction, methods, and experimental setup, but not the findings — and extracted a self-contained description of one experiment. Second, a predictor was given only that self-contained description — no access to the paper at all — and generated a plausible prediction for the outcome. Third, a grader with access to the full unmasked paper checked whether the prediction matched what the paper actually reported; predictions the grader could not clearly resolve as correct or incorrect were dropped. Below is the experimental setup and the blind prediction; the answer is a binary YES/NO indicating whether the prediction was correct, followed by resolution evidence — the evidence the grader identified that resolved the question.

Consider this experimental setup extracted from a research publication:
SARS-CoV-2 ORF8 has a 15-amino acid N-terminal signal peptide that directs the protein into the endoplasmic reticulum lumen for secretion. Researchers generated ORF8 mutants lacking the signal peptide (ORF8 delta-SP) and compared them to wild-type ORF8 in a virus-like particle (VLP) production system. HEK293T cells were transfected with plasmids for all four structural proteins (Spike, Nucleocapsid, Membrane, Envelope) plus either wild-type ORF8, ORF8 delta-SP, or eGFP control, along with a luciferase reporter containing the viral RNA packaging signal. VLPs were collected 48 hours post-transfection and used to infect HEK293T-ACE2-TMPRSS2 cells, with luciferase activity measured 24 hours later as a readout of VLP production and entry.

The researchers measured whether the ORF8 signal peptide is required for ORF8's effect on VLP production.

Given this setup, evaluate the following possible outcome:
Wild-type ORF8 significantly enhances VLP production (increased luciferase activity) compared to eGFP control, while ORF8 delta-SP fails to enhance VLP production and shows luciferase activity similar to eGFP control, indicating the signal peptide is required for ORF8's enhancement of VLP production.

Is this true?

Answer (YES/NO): NO